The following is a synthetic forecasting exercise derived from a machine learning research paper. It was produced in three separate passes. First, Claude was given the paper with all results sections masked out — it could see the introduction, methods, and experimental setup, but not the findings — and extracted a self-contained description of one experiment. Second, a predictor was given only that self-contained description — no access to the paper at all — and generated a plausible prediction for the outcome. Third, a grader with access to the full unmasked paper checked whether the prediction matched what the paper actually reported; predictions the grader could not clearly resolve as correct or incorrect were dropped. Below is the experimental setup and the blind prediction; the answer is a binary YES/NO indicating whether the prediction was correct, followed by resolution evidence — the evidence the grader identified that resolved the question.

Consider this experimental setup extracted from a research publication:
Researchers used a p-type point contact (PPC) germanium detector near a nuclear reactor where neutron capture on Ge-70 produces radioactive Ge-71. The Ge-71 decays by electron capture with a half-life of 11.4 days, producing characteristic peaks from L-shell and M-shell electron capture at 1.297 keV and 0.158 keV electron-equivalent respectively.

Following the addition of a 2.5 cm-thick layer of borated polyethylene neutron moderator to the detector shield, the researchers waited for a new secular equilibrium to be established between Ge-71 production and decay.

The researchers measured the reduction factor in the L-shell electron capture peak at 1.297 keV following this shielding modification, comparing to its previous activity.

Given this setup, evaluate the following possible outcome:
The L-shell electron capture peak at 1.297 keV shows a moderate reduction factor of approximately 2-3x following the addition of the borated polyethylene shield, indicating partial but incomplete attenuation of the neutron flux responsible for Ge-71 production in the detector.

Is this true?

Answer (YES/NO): NO